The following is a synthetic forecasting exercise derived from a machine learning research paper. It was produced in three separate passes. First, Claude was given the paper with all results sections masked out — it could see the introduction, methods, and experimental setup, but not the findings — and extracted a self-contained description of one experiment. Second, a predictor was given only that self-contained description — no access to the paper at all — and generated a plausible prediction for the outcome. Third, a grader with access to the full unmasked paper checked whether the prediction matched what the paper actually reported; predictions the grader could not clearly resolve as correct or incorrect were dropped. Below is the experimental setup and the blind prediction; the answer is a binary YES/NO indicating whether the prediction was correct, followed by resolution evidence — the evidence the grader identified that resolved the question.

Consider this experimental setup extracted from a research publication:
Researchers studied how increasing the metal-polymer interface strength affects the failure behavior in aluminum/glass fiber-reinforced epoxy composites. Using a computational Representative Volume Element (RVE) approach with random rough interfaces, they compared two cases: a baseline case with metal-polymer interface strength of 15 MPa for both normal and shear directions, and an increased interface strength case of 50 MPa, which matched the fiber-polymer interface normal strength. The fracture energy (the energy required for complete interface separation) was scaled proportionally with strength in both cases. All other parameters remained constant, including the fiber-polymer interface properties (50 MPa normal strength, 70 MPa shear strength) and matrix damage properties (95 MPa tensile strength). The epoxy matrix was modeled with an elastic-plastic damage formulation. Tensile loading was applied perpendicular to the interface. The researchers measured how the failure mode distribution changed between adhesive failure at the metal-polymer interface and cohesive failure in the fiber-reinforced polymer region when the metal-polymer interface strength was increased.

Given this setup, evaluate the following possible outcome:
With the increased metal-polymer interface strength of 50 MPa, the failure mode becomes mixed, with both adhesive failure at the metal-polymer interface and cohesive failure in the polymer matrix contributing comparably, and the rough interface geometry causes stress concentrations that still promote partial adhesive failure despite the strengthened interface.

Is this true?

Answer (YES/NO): NO